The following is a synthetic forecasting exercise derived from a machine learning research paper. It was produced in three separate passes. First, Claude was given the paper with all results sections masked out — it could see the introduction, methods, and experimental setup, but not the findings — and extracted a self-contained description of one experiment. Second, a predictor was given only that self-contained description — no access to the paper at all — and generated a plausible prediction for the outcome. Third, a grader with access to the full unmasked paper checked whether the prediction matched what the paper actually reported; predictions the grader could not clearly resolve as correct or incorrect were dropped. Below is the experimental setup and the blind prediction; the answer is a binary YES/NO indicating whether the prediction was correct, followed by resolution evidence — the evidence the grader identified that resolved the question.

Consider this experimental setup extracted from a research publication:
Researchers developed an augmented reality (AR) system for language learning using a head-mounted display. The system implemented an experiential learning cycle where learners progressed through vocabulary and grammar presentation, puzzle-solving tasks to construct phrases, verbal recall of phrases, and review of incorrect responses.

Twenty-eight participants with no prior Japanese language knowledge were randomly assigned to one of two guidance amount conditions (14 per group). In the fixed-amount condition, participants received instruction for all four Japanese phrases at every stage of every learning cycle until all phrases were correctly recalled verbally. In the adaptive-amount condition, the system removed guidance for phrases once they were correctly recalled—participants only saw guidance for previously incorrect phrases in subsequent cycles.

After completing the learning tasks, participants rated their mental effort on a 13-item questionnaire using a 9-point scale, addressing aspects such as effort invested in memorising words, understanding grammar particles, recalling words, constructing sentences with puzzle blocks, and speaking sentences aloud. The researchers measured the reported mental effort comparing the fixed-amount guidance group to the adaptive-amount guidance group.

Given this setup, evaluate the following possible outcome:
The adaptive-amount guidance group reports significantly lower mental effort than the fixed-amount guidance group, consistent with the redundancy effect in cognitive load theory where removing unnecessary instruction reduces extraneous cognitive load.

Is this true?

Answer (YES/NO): YES